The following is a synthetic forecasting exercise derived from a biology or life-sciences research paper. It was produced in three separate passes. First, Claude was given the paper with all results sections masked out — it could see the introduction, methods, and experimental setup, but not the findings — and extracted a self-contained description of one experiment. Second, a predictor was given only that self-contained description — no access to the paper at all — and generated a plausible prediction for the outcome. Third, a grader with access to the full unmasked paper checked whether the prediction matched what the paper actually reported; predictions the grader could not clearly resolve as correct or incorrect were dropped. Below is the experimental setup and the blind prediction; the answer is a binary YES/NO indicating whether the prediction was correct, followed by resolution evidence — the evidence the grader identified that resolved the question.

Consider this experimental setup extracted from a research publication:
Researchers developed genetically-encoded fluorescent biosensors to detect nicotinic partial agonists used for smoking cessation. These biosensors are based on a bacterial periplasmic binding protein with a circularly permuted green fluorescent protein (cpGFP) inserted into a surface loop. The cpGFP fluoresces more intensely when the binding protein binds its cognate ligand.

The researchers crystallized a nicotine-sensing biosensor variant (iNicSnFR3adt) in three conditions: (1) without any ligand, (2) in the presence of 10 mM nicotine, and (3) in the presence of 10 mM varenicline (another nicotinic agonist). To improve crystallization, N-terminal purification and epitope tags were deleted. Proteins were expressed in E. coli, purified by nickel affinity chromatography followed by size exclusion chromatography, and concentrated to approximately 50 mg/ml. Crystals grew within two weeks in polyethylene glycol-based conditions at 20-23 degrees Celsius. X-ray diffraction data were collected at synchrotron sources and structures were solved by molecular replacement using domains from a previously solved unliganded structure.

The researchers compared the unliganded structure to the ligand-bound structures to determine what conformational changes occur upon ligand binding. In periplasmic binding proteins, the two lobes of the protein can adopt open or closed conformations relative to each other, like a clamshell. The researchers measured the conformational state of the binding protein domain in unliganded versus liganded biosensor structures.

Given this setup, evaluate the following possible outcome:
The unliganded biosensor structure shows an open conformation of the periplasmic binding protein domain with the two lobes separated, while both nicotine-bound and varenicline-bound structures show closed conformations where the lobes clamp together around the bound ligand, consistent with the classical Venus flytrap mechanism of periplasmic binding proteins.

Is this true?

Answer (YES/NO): YES